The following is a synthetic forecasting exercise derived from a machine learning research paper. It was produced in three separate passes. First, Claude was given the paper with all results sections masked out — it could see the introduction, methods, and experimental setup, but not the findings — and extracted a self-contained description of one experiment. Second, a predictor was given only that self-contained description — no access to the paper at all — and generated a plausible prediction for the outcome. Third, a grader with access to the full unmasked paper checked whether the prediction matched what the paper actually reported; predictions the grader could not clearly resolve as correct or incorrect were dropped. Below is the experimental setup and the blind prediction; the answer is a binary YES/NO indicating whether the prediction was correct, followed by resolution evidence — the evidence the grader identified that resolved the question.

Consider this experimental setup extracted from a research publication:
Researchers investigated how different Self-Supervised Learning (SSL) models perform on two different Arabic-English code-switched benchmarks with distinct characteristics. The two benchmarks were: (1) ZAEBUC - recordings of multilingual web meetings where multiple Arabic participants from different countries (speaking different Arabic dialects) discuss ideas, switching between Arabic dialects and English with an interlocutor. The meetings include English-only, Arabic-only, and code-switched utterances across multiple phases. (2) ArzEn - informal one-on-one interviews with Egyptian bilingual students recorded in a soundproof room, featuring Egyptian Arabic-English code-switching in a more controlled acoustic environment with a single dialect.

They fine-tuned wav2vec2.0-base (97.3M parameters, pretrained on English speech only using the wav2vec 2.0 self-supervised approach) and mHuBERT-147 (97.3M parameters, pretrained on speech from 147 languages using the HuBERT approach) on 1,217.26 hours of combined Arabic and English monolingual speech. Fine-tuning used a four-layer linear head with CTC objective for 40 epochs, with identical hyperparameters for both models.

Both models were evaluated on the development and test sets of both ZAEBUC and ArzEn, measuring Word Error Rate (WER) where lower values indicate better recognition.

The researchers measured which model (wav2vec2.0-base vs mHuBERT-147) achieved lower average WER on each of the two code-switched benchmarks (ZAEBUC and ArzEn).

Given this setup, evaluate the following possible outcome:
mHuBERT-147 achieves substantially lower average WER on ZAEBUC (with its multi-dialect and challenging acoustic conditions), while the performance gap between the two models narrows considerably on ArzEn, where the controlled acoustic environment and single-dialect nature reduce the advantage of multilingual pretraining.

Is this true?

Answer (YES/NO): NO